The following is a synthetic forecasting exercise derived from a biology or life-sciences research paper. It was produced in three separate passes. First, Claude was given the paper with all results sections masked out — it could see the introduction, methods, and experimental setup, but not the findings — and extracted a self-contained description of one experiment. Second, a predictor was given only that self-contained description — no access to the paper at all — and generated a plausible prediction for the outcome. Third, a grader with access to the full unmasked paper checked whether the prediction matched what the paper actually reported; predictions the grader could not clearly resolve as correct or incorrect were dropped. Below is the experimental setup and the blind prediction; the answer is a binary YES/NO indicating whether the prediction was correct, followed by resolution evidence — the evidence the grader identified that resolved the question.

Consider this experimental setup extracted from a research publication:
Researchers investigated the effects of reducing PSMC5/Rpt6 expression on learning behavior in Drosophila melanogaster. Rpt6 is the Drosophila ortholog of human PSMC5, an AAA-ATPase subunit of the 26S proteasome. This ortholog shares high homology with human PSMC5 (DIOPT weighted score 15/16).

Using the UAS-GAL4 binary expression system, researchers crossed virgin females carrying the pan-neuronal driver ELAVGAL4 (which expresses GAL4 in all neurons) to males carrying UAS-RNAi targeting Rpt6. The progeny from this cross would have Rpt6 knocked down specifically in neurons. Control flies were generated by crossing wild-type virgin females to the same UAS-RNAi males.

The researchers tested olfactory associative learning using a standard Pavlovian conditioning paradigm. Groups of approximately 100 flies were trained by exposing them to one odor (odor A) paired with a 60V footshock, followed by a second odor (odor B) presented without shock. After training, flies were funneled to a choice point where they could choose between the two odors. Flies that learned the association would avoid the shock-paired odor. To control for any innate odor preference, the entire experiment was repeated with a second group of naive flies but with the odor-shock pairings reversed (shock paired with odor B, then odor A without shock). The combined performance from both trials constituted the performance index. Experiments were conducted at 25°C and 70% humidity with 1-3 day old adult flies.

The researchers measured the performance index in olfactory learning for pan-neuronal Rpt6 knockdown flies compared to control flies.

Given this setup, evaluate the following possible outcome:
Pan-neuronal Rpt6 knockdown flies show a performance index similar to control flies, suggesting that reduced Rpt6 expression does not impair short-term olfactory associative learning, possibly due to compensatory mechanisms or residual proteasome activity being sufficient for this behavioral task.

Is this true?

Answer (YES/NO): YES